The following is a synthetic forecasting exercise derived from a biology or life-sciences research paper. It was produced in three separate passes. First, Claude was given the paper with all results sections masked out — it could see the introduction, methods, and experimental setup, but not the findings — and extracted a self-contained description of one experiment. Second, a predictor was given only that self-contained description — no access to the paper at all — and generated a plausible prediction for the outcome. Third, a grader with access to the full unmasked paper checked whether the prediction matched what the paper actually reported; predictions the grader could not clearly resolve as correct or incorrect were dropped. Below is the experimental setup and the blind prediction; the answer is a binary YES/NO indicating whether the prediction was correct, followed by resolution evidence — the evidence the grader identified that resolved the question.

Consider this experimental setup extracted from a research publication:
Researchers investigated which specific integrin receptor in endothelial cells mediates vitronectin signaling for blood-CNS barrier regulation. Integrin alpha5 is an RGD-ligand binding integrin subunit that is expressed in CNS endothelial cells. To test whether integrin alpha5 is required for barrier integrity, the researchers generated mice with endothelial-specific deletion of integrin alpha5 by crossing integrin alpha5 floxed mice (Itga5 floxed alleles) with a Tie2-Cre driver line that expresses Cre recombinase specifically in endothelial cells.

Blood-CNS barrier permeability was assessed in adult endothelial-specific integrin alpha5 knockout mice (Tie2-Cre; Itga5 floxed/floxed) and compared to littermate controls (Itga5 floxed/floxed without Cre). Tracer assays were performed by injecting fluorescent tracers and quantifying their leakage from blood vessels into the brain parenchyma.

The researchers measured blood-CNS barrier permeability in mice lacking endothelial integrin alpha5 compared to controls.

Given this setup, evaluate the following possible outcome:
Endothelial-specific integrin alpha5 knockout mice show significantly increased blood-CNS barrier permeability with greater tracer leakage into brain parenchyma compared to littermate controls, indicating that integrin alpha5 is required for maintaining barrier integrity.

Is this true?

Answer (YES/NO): YES